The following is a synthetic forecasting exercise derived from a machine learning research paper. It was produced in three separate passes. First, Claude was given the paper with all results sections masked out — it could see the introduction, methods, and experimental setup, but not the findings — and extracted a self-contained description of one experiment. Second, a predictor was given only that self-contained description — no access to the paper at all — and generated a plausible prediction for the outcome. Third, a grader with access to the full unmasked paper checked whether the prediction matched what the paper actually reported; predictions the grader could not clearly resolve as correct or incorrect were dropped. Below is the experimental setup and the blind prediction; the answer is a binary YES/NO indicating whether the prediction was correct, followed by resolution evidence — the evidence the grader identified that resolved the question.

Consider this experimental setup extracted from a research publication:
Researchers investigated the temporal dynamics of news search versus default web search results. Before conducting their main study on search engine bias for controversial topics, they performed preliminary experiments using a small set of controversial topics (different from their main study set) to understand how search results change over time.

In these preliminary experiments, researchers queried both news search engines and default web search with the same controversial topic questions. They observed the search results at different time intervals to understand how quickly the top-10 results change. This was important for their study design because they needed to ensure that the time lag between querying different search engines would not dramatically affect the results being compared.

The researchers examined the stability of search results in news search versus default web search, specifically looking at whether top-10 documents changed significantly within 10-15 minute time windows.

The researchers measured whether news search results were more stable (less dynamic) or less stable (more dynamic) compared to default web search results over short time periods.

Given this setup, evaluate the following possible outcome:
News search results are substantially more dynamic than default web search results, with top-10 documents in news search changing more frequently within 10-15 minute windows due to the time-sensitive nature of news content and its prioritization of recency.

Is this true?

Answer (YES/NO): NO